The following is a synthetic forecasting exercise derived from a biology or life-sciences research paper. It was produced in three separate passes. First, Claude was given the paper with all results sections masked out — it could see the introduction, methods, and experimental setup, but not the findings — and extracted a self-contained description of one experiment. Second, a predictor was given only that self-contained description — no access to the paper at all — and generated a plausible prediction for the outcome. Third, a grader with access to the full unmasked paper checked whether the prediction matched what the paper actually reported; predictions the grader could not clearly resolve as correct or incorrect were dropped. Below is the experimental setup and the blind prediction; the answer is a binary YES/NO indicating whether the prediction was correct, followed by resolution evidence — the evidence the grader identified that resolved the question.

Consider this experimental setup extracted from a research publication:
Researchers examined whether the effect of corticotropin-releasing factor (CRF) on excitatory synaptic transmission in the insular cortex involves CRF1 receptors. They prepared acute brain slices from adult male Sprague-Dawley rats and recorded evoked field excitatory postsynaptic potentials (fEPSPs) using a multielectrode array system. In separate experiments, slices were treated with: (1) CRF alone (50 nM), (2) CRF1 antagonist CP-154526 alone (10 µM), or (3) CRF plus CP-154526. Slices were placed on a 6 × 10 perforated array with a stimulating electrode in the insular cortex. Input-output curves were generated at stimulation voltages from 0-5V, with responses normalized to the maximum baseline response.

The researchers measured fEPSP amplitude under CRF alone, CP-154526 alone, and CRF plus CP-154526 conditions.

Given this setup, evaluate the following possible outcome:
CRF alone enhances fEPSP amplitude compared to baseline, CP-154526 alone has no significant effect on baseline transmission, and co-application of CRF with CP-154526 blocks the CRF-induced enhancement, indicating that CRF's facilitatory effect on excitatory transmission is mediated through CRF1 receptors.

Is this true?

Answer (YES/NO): YES